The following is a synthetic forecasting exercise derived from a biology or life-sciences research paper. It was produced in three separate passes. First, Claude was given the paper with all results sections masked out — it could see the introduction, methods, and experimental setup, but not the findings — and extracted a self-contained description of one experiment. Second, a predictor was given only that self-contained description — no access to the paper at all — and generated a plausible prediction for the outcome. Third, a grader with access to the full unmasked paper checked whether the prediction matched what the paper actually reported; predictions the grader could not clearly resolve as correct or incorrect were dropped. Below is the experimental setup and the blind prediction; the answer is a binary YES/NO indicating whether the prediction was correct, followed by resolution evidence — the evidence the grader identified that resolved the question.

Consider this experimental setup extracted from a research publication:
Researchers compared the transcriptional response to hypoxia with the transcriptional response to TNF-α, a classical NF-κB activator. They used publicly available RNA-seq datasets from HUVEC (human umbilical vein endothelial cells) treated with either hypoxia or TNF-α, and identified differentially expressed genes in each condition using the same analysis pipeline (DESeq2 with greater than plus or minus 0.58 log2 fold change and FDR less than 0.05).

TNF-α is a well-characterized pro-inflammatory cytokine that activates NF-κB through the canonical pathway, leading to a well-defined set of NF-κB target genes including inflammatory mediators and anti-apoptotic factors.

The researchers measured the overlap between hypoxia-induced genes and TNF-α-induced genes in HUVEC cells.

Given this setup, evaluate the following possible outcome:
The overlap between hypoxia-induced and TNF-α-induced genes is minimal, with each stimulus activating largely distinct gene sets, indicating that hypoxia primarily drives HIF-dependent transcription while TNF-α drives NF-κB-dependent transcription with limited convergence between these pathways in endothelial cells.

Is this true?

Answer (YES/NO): NO